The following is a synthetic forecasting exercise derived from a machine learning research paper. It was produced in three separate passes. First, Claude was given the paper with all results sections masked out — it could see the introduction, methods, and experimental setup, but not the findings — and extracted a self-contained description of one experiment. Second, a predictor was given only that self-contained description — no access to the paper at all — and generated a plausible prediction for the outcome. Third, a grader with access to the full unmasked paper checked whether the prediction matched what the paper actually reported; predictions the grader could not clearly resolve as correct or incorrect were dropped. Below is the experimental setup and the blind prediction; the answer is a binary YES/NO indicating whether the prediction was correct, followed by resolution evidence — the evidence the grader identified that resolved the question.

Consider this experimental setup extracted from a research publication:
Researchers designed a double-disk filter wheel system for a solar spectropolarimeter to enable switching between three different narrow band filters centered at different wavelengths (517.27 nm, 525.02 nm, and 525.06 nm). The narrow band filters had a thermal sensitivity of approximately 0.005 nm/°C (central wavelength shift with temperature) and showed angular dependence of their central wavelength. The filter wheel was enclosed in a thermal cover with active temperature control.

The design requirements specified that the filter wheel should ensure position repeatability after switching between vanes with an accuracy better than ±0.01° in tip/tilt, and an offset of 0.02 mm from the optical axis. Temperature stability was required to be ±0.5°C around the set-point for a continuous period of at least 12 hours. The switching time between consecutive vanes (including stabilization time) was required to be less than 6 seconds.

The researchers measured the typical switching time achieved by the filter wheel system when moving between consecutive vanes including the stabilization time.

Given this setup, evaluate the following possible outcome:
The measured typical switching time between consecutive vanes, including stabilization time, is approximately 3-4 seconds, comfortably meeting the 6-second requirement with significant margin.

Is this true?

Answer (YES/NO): NO